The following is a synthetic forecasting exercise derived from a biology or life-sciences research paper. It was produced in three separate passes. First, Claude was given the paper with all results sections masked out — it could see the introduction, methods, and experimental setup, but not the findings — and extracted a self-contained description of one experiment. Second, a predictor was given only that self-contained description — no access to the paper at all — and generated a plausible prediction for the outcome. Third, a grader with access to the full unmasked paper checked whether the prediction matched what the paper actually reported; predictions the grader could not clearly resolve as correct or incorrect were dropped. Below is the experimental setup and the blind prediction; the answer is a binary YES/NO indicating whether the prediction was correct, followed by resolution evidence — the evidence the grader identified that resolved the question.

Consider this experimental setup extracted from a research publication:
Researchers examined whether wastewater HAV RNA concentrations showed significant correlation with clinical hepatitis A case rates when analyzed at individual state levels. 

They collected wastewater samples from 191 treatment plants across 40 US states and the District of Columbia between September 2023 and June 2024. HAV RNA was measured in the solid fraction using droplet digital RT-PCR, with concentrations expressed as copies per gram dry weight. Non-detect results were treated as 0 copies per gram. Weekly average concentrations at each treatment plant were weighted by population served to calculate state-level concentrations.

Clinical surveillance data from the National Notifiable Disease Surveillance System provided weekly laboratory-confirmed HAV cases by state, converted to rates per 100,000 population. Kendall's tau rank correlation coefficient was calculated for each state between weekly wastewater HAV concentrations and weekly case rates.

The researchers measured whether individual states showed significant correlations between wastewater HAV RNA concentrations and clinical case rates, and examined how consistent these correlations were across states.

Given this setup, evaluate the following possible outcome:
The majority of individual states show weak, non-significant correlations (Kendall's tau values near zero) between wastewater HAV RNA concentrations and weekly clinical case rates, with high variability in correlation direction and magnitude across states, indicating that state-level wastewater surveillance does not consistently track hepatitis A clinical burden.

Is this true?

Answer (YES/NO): YES